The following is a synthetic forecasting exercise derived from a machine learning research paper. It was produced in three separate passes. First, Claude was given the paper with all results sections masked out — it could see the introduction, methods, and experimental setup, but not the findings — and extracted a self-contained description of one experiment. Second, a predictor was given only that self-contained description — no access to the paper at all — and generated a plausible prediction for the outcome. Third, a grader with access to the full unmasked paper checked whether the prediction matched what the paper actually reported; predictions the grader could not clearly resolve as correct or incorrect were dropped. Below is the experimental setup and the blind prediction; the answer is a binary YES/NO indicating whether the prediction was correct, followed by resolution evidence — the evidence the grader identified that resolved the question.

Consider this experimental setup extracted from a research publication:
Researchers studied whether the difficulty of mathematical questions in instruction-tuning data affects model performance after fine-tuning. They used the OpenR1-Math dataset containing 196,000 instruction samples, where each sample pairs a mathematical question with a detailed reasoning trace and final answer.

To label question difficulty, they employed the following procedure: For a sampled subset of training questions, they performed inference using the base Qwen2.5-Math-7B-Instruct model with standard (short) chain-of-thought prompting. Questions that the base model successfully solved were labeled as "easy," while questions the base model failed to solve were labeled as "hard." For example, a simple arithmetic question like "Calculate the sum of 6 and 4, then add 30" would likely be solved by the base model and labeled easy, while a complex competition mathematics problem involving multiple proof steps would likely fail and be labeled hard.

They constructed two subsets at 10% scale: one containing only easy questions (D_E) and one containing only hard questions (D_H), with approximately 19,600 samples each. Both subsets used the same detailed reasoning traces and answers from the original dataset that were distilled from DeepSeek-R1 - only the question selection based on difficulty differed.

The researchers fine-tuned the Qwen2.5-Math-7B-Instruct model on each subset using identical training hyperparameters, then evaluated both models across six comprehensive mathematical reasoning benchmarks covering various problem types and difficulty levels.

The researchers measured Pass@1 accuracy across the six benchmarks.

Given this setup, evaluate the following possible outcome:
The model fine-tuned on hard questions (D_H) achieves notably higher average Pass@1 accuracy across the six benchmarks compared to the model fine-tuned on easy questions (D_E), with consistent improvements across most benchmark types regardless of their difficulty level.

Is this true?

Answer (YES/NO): YES